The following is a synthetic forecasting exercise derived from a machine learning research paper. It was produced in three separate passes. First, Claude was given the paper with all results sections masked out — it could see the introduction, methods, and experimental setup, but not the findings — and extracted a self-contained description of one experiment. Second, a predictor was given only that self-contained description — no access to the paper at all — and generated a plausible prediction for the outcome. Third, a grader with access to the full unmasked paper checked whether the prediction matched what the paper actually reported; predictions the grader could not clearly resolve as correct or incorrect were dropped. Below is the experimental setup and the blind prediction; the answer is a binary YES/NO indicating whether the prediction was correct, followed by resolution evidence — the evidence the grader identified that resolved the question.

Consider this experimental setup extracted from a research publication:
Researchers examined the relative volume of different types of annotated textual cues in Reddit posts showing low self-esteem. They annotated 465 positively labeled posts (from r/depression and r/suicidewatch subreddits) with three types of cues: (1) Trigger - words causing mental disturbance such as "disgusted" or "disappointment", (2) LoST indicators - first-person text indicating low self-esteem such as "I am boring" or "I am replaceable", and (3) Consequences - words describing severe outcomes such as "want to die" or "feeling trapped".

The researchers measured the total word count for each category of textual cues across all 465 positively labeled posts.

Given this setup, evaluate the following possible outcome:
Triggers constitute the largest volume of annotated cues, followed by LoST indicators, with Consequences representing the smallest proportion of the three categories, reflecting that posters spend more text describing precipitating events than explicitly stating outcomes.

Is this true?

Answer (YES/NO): NO